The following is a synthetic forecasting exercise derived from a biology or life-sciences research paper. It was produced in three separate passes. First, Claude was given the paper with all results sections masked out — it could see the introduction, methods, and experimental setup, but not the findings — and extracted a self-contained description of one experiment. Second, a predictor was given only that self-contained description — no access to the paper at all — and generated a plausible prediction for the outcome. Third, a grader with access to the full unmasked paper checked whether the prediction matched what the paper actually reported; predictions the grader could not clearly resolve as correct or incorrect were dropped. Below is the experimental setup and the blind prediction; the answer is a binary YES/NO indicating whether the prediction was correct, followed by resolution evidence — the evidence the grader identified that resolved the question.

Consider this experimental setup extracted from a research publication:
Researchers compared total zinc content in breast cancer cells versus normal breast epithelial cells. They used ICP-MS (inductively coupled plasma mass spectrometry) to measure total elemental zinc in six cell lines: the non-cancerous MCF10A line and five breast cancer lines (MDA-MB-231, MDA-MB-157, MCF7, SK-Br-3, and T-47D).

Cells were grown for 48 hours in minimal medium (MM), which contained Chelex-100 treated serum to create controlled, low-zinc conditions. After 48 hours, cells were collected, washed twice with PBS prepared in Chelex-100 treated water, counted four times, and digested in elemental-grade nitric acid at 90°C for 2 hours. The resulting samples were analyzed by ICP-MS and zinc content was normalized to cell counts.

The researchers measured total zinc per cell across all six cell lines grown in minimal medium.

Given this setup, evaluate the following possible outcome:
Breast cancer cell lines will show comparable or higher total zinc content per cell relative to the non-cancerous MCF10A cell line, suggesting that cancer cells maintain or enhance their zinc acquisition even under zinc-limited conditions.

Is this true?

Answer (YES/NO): YES